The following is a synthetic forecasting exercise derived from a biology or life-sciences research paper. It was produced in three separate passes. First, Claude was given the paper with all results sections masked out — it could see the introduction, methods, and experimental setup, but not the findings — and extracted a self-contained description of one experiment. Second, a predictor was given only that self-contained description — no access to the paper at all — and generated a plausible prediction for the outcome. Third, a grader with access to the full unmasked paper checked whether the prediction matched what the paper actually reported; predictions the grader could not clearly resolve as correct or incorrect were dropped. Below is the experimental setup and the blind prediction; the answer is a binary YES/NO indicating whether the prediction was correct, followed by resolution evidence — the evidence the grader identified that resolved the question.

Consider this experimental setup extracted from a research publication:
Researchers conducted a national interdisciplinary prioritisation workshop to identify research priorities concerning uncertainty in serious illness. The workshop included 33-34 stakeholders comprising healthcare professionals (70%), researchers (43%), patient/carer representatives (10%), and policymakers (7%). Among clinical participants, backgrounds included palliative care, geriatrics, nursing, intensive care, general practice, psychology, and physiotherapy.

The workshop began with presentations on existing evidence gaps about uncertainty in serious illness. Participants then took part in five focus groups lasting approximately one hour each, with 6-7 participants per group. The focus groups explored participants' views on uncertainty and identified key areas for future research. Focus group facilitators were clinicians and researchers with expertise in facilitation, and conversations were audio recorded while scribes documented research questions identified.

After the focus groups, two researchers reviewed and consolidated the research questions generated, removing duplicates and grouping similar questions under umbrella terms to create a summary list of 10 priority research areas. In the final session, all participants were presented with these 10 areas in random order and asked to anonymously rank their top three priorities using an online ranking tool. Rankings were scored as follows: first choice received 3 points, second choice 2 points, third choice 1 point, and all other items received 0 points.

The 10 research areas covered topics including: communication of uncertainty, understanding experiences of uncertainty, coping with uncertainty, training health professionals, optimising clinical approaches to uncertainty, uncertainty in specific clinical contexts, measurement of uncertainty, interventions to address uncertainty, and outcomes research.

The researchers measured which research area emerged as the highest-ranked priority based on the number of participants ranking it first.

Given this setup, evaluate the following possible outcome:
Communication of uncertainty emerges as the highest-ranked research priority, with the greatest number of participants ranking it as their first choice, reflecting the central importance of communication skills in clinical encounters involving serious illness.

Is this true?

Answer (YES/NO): YES